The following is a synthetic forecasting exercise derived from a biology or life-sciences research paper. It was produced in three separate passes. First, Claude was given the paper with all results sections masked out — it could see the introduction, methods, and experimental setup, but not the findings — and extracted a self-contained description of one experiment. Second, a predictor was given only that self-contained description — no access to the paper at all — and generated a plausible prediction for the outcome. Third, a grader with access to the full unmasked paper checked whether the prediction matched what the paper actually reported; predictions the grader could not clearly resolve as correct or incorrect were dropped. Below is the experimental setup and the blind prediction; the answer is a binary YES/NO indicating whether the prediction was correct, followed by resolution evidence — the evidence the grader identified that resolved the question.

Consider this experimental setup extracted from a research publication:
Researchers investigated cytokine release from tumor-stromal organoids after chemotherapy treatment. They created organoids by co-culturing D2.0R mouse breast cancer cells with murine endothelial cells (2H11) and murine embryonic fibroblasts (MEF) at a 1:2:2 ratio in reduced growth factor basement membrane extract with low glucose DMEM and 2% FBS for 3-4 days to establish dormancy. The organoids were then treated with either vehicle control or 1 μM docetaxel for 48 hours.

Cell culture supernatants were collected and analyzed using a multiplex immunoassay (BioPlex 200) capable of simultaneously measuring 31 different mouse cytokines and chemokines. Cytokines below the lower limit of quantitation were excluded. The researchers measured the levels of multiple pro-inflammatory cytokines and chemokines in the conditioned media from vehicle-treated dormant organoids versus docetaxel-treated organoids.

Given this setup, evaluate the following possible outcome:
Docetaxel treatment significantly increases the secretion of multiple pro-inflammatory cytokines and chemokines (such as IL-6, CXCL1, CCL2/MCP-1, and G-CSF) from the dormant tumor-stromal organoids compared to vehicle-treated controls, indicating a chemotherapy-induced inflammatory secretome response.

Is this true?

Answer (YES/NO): YES